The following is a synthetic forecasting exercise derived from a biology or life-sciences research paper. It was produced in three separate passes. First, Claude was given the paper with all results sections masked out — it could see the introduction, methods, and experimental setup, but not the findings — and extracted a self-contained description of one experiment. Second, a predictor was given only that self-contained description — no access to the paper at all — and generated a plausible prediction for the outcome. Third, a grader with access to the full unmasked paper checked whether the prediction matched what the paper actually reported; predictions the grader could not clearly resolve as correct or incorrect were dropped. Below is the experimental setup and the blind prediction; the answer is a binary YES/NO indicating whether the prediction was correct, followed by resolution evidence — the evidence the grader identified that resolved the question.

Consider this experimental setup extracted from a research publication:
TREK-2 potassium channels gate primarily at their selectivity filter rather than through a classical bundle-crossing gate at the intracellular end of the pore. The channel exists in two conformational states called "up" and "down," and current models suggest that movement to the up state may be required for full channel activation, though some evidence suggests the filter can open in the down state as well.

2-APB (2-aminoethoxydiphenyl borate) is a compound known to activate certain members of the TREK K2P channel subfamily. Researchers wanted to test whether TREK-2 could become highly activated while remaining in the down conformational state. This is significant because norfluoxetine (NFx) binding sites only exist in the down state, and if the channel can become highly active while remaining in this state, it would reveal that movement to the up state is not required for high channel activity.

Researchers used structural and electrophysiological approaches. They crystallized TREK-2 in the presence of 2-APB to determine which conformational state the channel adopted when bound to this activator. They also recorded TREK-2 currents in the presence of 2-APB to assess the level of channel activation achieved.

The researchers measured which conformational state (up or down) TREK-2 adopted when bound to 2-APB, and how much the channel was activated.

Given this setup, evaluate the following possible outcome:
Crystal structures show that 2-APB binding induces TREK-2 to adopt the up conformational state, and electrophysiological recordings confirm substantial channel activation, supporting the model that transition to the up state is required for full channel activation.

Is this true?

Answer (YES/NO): NO